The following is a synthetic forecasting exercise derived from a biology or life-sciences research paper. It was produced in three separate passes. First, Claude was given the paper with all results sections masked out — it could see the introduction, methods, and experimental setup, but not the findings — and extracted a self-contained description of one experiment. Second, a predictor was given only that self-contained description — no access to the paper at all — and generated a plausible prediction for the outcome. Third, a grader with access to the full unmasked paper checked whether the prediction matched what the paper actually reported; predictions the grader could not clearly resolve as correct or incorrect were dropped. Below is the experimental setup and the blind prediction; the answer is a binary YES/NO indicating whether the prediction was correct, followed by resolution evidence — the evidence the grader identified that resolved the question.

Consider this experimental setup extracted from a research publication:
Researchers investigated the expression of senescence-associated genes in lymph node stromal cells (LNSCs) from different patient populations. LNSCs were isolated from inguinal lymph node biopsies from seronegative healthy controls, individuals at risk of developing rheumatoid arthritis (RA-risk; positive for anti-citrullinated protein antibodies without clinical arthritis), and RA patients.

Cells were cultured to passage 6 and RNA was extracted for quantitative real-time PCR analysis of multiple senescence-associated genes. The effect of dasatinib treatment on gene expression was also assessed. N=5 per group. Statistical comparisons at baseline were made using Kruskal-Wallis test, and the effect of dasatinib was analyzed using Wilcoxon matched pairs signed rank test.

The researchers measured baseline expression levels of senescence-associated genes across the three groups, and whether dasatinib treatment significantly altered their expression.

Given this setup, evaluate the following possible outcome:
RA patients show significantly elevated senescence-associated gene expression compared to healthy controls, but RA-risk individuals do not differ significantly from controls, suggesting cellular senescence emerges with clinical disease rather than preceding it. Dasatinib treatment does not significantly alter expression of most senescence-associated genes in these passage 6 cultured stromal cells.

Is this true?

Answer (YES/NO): NO